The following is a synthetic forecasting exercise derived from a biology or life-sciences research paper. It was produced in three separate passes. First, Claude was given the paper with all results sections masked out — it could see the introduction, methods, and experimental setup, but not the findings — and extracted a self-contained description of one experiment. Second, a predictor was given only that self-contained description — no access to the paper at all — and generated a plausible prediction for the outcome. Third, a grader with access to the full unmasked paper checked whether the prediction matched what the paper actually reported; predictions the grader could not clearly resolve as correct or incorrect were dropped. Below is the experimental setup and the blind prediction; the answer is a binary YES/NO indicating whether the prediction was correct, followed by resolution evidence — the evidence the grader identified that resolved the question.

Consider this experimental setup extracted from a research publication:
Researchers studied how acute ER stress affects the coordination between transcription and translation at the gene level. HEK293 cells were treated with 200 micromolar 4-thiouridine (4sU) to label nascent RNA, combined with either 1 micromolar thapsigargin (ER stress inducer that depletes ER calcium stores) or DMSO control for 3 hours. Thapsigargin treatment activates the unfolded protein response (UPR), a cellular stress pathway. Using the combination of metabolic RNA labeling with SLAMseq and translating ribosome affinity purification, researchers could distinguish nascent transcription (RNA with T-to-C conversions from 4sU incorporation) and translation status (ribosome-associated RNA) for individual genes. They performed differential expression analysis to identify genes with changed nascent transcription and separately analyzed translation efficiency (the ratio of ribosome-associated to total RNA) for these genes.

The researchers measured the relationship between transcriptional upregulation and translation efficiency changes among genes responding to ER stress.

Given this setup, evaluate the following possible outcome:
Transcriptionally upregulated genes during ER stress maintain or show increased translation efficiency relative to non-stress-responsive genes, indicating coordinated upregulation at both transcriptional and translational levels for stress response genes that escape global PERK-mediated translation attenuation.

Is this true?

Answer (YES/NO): YES